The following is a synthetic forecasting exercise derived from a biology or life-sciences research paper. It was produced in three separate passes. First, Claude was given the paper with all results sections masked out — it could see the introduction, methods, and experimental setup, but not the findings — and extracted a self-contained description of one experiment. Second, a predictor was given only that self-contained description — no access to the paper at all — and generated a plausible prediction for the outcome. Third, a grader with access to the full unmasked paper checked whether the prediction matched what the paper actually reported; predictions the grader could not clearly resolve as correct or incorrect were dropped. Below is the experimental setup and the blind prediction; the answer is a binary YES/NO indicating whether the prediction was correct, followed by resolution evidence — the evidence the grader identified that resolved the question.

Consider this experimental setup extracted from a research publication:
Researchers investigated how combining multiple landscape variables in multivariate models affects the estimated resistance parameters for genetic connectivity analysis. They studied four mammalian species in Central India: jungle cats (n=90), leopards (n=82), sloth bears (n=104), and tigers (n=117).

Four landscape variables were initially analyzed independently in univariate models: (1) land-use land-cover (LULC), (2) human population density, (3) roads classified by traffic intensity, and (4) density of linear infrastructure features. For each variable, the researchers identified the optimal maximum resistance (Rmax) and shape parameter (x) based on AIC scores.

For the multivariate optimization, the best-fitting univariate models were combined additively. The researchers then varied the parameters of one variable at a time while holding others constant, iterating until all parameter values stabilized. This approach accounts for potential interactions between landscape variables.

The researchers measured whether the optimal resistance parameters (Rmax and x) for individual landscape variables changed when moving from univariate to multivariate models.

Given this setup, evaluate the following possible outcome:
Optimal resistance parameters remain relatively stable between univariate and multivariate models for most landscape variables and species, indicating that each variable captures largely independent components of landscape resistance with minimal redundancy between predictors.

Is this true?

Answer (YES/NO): NO